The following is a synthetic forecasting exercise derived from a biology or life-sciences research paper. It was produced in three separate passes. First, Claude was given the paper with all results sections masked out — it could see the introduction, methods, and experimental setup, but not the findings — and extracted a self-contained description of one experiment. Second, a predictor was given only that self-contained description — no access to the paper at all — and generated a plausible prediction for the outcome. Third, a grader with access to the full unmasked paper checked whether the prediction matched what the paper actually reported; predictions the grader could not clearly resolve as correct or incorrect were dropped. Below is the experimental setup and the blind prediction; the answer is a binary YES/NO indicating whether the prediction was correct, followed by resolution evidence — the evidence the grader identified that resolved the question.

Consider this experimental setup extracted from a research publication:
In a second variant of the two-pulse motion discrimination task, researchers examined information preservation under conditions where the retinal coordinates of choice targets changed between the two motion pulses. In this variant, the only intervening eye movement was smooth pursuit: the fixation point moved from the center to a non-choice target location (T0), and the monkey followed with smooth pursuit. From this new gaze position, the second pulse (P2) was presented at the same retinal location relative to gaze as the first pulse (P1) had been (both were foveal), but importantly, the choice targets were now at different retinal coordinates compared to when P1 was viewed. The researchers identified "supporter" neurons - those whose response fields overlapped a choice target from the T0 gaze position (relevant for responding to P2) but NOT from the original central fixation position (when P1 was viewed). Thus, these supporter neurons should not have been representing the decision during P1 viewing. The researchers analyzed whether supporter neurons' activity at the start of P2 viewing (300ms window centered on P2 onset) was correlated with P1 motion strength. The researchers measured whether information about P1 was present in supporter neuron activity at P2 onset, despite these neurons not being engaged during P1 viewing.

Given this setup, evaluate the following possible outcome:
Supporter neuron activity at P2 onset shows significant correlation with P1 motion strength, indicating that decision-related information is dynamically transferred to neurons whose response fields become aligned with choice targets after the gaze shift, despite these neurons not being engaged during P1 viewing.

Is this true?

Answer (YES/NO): YES